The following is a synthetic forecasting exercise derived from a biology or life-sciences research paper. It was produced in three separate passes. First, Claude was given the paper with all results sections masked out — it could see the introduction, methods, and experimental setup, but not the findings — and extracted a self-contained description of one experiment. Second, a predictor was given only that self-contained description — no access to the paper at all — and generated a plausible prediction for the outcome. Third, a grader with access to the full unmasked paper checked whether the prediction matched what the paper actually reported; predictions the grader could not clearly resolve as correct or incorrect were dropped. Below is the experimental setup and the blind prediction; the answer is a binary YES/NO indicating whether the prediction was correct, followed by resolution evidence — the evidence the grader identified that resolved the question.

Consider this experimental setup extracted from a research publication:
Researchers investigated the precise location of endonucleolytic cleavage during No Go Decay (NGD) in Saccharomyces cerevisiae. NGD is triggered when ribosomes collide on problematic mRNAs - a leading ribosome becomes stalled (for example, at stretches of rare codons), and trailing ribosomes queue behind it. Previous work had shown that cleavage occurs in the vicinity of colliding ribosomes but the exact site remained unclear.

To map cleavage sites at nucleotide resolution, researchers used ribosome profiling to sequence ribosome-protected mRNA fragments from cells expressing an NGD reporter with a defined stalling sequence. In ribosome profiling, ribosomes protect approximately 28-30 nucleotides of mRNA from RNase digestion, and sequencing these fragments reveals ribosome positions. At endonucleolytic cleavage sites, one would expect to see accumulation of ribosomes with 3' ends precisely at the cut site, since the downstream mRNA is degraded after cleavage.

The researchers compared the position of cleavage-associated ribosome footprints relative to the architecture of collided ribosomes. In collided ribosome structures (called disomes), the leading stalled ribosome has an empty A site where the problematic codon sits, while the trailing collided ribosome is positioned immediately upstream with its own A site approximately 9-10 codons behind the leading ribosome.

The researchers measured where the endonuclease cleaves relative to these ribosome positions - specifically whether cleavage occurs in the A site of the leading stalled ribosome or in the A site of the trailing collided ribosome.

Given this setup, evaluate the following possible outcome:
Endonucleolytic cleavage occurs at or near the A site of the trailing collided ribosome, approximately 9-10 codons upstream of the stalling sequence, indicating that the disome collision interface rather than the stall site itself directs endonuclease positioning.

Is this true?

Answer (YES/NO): YES